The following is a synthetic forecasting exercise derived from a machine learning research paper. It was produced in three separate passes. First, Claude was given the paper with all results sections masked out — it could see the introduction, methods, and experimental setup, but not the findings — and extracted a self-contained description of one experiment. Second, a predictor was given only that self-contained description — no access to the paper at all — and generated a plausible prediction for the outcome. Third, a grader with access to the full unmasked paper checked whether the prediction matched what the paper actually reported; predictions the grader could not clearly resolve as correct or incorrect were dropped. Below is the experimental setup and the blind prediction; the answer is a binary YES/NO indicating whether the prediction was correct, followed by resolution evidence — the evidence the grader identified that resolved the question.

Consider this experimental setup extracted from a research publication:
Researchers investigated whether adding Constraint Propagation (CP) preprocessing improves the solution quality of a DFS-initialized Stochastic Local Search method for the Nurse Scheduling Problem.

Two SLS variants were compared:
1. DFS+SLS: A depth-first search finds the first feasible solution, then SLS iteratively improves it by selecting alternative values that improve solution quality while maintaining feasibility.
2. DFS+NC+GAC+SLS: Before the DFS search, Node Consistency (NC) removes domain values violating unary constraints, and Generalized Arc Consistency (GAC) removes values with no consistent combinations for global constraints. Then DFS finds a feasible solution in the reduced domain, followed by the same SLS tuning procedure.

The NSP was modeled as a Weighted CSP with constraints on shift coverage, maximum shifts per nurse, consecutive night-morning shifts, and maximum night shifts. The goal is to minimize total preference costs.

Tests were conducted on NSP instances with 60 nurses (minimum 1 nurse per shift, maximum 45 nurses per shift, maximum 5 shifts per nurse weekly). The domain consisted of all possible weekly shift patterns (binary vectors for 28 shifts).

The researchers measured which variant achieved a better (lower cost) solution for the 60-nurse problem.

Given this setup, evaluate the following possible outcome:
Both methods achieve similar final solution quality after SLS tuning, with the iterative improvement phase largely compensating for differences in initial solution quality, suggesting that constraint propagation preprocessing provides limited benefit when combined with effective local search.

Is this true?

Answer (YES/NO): NO